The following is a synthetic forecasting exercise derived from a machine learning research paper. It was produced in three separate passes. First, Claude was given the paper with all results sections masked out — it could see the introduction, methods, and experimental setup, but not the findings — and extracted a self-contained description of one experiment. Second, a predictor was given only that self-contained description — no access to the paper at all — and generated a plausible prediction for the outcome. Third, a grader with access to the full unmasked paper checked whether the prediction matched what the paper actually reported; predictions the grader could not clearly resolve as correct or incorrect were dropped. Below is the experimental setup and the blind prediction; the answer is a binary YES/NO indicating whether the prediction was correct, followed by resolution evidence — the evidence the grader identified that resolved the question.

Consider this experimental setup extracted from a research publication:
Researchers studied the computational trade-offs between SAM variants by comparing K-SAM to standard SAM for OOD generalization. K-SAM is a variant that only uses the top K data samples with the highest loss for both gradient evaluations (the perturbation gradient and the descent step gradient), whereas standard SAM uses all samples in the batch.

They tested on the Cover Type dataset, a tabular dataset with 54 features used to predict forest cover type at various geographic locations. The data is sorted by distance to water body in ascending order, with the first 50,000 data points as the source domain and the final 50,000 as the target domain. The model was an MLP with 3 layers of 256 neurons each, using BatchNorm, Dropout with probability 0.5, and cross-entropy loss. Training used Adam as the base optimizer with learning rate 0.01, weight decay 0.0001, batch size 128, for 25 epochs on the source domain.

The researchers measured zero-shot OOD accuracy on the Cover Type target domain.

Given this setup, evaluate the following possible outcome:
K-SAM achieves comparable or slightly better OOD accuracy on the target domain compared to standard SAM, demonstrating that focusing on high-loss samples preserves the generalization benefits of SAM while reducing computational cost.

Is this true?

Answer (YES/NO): NO